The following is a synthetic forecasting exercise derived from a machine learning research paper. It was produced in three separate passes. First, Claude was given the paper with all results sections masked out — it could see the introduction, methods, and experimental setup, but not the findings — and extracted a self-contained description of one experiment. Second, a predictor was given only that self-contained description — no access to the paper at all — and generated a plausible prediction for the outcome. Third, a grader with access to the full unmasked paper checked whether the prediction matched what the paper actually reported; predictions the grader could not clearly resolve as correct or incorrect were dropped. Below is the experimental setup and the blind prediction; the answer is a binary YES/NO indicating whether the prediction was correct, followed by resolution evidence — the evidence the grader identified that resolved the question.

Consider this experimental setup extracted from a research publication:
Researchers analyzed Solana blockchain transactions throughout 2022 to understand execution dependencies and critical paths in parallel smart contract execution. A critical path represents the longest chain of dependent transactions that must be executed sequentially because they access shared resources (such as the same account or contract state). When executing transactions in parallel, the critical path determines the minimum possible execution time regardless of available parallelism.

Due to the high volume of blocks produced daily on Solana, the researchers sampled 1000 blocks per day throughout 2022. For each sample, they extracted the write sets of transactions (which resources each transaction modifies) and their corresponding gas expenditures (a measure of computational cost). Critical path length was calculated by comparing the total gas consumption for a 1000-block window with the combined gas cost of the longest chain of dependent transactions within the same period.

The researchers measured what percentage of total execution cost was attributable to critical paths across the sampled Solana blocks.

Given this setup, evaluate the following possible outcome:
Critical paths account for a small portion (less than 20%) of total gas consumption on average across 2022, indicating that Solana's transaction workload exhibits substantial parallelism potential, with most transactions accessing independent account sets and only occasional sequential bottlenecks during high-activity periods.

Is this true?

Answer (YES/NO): NO